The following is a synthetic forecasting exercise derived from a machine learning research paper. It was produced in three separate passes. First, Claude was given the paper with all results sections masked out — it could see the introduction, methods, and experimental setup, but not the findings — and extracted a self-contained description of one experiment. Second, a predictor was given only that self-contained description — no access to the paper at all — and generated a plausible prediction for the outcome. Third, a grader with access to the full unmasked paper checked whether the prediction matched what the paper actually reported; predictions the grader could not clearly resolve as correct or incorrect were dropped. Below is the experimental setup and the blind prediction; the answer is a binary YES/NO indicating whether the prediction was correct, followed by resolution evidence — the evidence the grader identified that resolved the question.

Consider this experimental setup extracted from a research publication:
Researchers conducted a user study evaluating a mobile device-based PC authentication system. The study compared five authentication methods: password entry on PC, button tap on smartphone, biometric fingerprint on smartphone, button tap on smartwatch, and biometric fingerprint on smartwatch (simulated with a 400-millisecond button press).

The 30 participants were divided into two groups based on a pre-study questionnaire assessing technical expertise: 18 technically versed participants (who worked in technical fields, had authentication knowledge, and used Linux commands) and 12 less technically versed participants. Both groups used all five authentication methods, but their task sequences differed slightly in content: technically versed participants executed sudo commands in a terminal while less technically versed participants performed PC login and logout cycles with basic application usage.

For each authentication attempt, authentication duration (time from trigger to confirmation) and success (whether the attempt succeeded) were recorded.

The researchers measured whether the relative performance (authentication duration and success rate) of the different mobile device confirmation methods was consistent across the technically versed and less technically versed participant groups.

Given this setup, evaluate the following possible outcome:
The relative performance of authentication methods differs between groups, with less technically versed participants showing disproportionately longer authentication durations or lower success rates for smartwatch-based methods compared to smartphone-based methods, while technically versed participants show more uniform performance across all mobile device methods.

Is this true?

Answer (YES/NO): NO